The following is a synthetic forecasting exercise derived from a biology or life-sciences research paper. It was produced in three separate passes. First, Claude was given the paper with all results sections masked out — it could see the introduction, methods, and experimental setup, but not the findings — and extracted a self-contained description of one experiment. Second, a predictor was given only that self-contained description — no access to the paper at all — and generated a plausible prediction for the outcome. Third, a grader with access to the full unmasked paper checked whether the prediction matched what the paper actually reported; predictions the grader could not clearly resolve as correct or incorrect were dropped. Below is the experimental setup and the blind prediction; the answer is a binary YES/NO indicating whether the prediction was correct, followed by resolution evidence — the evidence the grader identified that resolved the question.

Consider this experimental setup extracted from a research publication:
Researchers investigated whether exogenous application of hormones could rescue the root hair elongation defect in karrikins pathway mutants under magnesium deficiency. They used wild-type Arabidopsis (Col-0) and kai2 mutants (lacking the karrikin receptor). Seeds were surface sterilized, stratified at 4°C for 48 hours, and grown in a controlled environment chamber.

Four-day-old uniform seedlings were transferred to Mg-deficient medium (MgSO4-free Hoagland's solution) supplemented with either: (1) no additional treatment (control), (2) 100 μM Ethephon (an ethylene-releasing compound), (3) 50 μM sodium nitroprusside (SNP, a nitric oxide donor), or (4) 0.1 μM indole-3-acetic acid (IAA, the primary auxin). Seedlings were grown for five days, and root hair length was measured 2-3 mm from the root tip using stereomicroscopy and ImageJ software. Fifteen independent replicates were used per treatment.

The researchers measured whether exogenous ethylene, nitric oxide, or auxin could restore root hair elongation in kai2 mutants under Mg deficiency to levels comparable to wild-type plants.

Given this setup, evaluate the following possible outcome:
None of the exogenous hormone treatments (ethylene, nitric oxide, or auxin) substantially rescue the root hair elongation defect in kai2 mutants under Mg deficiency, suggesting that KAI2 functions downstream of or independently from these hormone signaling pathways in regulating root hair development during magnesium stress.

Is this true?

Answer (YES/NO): NO